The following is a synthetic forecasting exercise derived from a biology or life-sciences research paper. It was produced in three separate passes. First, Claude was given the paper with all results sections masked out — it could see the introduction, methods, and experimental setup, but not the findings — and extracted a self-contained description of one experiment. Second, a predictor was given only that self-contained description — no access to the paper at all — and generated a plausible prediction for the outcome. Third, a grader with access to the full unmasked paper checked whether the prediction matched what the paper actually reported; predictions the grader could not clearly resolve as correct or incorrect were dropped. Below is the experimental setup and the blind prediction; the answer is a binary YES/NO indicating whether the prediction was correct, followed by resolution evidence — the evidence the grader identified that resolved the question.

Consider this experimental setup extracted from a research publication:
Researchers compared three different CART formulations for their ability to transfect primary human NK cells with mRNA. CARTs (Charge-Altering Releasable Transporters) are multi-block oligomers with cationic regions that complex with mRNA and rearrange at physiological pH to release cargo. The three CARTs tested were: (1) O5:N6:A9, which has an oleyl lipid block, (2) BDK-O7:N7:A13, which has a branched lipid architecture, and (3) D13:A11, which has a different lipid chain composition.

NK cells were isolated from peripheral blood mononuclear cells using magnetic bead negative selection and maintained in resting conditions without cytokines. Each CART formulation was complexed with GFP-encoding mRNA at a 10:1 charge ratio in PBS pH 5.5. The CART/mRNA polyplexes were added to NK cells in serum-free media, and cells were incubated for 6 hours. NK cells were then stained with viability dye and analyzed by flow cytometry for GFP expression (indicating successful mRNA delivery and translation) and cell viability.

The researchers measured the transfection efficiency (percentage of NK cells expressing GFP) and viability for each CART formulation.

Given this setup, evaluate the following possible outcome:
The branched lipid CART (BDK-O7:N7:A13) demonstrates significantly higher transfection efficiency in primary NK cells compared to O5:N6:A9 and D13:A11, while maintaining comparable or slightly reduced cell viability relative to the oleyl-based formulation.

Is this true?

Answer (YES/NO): NO